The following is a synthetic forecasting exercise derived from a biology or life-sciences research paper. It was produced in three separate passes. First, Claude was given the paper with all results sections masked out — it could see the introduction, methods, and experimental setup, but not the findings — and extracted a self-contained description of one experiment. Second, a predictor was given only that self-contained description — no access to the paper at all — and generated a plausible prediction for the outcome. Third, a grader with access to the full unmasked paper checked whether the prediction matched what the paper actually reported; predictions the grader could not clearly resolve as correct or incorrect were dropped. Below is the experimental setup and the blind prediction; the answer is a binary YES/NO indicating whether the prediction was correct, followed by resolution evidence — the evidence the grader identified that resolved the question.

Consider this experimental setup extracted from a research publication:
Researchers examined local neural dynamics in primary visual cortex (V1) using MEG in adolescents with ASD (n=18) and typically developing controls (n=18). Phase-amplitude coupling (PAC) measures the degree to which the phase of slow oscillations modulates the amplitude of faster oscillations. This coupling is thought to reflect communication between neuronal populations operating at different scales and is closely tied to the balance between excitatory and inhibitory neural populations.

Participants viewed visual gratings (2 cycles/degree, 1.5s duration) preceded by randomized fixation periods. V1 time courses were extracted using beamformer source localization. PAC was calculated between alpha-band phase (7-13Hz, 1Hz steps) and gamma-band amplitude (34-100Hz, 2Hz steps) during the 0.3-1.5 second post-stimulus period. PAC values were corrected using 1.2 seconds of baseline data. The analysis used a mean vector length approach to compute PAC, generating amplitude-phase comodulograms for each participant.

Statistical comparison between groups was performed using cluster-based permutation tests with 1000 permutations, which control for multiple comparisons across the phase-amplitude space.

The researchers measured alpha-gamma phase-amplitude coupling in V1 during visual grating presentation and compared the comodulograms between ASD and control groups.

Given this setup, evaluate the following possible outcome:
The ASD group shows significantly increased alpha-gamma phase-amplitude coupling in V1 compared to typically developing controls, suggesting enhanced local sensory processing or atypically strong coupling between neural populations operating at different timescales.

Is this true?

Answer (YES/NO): NO